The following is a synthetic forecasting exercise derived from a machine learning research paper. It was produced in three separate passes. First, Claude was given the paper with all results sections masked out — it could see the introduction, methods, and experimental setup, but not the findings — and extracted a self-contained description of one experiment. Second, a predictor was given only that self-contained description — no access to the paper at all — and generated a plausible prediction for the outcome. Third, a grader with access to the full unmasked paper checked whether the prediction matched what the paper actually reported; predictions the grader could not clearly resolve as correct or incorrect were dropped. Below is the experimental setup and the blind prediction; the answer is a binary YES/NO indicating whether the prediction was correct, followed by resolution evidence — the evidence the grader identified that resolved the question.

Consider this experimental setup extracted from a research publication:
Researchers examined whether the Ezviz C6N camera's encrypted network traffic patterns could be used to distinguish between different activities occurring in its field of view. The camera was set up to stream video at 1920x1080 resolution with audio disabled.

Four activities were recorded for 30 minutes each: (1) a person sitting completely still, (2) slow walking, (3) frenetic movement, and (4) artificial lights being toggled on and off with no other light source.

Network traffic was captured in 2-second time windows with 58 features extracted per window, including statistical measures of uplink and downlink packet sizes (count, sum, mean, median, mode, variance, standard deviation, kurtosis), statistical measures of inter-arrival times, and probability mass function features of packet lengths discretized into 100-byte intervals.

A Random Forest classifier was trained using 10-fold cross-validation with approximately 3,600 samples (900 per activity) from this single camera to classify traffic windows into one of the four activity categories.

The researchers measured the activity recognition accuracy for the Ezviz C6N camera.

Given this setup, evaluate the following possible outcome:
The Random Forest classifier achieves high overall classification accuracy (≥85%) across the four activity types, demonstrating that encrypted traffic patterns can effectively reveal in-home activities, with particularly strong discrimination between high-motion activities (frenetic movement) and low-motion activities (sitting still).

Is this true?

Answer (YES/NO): NO